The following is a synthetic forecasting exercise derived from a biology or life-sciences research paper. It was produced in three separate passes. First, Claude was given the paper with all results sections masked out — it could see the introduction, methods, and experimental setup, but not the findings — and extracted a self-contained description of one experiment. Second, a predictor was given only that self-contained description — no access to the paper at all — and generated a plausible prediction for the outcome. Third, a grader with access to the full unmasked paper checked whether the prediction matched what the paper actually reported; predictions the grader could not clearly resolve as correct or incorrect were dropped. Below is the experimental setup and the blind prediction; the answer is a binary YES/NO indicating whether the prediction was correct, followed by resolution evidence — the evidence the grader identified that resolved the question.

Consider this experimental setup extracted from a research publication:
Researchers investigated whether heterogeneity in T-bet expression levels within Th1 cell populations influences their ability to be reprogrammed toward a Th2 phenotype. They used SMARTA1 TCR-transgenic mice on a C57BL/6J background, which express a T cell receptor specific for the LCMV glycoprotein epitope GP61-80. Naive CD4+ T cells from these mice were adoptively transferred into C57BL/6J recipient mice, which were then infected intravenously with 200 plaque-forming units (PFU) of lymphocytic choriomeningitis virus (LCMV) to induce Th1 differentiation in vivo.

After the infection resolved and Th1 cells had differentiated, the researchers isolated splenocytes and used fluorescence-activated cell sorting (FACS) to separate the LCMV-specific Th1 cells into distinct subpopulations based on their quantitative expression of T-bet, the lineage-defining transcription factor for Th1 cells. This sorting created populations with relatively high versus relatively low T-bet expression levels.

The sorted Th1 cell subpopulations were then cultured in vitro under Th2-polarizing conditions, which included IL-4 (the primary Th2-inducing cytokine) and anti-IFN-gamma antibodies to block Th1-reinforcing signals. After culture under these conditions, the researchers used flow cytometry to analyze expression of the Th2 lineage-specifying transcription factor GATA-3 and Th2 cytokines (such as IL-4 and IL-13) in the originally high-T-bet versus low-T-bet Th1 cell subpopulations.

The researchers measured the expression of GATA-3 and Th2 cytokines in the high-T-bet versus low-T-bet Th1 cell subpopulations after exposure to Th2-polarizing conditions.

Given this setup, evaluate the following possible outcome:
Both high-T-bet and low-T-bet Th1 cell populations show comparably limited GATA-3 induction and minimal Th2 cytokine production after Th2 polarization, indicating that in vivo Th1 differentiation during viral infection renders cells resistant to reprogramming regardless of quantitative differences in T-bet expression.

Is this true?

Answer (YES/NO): NO